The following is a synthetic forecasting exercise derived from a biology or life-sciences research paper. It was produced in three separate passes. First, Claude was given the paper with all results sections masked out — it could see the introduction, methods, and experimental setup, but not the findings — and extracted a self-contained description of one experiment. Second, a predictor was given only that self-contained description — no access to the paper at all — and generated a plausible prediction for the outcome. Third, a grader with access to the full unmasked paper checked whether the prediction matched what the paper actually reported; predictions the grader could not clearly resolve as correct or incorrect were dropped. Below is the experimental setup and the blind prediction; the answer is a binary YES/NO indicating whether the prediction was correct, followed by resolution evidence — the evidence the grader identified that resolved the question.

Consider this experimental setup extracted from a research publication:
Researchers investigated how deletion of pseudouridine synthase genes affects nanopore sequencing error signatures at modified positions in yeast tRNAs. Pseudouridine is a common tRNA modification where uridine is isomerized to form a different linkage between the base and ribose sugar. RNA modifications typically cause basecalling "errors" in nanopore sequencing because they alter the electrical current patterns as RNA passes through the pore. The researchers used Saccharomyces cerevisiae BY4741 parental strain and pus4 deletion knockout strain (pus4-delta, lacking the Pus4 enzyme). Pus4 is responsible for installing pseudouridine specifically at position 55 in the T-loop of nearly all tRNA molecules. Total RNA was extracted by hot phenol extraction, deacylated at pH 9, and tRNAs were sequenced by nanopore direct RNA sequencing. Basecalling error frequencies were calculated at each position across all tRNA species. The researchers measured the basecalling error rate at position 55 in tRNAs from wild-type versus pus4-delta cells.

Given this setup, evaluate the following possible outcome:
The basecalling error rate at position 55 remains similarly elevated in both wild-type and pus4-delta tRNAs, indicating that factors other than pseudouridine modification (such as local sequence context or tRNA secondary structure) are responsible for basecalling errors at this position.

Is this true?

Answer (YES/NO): NO